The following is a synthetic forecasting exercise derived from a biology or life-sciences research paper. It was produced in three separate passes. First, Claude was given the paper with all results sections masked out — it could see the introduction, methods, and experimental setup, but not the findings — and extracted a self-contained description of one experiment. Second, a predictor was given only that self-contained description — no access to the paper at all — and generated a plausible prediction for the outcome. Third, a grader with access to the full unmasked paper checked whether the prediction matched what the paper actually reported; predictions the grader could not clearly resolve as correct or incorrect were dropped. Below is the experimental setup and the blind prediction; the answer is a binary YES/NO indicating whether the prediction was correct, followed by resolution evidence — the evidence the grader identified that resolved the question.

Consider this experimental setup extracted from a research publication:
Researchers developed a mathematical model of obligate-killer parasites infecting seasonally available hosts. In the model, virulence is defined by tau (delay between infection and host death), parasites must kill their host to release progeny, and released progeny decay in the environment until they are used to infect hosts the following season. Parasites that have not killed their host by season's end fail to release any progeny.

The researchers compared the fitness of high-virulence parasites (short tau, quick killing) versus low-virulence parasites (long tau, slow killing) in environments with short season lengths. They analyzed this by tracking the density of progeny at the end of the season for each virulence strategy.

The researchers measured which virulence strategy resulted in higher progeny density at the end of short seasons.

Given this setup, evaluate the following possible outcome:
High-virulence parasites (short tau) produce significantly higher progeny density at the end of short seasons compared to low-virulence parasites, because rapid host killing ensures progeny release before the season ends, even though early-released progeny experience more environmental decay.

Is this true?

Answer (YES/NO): YES